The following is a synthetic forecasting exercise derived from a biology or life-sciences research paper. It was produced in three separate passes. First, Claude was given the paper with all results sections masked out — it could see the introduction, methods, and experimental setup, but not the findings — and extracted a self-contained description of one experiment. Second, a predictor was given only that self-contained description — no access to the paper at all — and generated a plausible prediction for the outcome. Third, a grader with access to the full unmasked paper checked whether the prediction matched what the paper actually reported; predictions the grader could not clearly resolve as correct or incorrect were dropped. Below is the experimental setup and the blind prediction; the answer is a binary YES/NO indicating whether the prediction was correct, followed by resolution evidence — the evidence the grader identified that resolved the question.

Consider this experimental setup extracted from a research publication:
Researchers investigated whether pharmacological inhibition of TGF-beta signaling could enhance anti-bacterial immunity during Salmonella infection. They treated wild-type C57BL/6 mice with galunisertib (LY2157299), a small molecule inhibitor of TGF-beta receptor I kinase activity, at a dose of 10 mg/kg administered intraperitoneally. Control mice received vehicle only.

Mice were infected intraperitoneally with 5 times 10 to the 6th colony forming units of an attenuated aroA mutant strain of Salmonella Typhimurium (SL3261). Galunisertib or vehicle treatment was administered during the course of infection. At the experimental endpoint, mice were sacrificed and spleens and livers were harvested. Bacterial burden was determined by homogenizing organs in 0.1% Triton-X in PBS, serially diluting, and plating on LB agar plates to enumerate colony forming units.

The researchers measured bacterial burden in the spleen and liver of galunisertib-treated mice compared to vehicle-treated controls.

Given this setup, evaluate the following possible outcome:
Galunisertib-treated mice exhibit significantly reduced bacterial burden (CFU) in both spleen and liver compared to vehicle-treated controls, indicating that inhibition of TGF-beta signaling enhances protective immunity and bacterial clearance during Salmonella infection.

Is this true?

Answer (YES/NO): NO